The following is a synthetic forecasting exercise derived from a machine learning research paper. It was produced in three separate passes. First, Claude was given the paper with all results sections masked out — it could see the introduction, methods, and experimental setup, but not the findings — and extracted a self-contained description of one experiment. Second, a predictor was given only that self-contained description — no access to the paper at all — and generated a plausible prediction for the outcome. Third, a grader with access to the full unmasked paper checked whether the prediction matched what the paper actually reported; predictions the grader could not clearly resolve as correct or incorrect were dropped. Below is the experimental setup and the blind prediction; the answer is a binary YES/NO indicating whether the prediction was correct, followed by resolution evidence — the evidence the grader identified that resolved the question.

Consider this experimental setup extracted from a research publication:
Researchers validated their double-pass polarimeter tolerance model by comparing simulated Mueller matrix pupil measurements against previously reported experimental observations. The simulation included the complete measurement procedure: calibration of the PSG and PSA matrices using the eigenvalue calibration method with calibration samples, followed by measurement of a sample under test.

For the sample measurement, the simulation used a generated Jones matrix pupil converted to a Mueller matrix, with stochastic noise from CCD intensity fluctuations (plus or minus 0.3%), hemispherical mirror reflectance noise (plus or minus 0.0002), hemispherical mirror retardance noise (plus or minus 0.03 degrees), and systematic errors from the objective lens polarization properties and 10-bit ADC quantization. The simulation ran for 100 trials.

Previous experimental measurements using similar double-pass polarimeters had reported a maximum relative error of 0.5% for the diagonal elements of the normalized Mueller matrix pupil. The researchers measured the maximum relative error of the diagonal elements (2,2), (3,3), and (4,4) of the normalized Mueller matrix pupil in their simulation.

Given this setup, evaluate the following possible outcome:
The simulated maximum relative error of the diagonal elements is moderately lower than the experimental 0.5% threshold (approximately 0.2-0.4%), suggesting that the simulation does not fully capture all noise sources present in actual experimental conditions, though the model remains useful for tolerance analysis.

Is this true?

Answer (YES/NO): NO